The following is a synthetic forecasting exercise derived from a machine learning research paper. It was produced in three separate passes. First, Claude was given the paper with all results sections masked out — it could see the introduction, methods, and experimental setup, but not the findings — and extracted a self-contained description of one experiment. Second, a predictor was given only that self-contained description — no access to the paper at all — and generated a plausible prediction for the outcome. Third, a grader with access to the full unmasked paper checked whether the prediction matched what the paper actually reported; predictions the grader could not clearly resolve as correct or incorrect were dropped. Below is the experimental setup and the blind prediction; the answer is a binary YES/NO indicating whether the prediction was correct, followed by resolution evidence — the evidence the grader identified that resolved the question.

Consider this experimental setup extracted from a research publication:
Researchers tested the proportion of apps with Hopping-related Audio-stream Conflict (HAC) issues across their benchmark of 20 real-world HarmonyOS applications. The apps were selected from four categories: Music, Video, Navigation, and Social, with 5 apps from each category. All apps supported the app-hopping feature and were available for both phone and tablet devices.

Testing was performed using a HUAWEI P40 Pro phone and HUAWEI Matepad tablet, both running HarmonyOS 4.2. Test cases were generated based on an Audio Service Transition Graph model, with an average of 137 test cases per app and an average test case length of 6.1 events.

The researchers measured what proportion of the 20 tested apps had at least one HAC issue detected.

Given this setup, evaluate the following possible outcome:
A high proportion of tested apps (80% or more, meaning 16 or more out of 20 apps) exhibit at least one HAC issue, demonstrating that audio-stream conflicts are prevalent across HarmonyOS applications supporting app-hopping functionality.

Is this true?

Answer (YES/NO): NO